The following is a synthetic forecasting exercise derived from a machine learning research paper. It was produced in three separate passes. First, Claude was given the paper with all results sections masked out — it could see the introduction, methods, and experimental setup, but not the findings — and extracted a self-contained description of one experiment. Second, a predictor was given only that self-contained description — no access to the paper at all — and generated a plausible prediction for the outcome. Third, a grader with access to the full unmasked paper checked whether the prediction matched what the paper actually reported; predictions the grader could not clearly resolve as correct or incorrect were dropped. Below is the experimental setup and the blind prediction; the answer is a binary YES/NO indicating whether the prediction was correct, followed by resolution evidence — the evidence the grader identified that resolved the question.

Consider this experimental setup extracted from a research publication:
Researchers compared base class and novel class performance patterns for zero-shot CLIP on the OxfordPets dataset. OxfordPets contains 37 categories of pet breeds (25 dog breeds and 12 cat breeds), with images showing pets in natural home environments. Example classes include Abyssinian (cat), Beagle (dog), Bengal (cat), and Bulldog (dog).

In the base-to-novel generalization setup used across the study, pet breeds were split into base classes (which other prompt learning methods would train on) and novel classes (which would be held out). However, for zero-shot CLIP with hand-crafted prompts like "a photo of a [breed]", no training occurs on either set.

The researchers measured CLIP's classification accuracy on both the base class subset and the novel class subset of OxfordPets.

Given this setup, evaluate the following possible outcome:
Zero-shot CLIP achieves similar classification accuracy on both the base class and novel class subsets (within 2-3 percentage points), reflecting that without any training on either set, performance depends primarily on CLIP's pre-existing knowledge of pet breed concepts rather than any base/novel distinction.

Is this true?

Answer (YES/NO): NO